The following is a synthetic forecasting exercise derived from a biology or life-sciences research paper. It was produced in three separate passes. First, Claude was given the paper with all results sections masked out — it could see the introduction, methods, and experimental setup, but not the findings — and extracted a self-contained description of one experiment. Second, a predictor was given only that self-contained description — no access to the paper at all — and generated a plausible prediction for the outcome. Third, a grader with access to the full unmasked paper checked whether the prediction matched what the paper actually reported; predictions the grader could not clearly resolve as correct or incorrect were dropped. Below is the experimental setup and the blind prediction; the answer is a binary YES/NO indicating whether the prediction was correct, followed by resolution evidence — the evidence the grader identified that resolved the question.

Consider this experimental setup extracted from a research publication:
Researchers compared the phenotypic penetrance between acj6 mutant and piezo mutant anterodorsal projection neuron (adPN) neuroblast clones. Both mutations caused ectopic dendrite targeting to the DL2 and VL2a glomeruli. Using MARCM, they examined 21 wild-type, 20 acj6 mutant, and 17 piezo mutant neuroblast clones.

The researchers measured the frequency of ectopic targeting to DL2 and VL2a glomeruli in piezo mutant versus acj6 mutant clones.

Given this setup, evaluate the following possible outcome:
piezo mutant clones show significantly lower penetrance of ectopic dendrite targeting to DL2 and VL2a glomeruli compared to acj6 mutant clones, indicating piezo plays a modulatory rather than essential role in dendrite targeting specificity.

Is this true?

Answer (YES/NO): YES